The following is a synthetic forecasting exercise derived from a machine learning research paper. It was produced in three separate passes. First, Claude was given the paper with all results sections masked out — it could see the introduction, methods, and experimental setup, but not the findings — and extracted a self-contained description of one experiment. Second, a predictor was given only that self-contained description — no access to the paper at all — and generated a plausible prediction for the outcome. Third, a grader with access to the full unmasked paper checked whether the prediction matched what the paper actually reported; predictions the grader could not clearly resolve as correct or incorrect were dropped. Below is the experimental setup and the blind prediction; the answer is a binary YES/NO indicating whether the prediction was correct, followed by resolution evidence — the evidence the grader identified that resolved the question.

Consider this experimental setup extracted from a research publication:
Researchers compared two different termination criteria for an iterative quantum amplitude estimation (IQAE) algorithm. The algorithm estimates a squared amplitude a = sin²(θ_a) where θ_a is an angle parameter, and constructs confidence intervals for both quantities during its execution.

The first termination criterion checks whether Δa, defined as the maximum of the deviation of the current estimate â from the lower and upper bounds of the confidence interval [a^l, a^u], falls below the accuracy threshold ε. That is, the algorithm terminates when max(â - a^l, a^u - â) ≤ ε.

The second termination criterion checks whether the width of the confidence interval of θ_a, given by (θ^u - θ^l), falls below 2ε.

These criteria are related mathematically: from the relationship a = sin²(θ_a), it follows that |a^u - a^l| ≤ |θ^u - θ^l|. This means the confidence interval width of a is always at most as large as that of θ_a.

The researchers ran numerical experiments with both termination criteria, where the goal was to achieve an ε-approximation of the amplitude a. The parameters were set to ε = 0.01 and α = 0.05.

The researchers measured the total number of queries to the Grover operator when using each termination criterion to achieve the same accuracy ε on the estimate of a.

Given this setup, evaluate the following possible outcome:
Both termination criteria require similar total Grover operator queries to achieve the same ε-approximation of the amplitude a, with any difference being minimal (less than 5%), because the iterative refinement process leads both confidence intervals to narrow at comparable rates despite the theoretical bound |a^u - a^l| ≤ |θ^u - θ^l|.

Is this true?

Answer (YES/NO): NO